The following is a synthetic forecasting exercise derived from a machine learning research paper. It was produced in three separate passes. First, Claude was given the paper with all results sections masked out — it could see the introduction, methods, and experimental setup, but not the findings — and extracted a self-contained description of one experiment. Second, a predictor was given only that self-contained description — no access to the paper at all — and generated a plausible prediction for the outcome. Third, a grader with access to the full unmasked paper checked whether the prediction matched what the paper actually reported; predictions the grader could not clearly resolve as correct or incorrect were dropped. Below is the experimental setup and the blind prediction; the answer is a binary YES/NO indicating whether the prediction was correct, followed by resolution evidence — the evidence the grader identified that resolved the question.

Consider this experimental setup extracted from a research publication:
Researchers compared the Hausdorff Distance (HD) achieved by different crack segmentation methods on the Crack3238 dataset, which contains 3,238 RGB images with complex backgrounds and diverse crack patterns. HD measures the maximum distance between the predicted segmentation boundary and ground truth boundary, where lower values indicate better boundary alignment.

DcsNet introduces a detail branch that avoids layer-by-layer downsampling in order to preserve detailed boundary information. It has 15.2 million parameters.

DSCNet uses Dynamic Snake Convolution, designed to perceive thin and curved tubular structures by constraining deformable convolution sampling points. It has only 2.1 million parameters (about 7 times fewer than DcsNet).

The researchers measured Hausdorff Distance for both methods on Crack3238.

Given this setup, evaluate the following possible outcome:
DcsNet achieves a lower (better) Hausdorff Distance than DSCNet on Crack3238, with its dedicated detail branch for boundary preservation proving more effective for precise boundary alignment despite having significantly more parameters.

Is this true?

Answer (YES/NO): YES